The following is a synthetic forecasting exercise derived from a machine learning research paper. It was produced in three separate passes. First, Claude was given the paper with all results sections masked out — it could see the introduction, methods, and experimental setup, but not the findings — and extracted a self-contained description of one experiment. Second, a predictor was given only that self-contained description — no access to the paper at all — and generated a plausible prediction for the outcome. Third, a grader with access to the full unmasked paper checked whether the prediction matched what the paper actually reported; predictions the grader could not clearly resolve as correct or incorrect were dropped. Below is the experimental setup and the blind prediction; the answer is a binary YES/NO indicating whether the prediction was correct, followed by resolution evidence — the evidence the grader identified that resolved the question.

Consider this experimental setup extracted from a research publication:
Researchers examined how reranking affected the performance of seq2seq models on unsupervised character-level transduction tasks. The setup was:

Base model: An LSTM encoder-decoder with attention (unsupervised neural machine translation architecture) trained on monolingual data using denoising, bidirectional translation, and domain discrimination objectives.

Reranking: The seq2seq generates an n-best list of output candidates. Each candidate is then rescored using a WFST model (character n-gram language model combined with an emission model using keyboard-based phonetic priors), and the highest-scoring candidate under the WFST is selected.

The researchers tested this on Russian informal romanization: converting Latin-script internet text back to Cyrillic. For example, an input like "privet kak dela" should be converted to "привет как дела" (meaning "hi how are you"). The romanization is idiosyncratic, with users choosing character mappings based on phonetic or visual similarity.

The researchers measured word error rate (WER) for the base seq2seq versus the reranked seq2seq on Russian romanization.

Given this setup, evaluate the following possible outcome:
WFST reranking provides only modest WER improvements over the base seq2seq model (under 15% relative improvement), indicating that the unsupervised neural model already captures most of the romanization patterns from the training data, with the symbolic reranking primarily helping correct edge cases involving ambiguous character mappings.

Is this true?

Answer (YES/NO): NO